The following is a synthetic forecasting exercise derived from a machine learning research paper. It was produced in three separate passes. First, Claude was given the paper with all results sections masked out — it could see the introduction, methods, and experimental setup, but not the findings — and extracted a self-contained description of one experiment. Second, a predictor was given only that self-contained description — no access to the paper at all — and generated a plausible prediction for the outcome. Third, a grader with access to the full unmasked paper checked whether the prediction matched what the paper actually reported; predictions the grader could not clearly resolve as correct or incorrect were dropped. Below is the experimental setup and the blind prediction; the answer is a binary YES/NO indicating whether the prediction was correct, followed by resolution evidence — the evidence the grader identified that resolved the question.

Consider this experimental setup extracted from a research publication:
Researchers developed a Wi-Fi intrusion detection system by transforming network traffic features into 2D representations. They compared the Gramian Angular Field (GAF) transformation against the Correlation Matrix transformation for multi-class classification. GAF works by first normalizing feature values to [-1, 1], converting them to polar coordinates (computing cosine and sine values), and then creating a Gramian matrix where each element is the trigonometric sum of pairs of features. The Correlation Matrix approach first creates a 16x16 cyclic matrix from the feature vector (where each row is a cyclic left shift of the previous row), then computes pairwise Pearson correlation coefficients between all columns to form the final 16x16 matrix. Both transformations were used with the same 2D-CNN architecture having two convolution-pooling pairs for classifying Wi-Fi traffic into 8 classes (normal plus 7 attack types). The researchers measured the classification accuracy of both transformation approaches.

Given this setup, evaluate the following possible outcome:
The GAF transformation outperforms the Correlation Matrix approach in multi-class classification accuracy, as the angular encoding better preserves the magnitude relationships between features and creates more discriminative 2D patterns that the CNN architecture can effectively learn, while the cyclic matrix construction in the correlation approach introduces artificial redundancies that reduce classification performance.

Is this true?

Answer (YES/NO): YES